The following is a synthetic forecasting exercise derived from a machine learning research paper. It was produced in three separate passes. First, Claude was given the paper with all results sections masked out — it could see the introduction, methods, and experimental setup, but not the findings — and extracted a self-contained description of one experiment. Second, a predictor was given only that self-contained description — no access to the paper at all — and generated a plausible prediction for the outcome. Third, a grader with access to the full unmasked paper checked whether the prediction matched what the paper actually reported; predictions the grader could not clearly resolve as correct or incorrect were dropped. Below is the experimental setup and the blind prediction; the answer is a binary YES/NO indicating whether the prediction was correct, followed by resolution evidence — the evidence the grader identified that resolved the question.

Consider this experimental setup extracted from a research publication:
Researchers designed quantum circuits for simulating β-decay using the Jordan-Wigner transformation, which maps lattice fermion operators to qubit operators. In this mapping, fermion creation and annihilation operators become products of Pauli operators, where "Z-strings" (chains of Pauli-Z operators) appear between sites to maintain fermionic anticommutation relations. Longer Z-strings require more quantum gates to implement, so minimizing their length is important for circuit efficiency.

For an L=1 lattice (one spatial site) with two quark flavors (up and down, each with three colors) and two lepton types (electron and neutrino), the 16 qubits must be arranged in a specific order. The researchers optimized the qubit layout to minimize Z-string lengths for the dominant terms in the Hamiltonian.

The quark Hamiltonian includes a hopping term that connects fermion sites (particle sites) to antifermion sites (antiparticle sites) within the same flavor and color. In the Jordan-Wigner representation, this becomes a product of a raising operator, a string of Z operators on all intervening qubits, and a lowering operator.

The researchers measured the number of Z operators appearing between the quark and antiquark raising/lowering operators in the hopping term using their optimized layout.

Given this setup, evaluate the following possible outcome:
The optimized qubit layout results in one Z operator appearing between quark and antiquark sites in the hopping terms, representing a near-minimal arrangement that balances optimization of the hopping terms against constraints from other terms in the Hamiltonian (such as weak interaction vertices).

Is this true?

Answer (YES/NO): NO